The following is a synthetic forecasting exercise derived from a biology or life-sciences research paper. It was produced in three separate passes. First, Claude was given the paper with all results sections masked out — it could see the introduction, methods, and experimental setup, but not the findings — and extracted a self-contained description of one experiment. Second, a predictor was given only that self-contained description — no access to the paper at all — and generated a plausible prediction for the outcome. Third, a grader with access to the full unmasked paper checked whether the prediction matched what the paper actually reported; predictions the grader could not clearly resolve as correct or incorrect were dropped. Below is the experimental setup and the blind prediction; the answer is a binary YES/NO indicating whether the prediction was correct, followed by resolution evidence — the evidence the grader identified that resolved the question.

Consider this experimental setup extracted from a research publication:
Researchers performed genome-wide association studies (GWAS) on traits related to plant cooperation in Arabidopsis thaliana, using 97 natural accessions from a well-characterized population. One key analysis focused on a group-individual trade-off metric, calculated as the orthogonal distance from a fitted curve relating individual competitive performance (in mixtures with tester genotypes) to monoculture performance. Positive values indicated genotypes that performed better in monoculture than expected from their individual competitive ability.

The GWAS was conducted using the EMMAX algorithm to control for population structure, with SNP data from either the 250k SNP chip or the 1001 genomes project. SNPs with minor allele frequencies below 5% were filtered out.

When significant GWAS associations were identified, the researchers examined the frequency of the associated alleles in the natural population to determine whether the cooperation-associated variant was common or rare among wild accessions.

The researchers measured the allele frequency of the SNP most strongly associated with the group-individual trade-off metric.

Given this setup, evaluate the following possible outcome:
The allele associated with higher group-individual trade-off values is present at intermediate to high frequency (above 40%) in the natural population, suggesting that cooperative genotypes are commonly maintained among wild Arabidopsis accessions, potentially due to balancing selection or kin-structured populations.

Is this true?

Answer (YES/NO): NO